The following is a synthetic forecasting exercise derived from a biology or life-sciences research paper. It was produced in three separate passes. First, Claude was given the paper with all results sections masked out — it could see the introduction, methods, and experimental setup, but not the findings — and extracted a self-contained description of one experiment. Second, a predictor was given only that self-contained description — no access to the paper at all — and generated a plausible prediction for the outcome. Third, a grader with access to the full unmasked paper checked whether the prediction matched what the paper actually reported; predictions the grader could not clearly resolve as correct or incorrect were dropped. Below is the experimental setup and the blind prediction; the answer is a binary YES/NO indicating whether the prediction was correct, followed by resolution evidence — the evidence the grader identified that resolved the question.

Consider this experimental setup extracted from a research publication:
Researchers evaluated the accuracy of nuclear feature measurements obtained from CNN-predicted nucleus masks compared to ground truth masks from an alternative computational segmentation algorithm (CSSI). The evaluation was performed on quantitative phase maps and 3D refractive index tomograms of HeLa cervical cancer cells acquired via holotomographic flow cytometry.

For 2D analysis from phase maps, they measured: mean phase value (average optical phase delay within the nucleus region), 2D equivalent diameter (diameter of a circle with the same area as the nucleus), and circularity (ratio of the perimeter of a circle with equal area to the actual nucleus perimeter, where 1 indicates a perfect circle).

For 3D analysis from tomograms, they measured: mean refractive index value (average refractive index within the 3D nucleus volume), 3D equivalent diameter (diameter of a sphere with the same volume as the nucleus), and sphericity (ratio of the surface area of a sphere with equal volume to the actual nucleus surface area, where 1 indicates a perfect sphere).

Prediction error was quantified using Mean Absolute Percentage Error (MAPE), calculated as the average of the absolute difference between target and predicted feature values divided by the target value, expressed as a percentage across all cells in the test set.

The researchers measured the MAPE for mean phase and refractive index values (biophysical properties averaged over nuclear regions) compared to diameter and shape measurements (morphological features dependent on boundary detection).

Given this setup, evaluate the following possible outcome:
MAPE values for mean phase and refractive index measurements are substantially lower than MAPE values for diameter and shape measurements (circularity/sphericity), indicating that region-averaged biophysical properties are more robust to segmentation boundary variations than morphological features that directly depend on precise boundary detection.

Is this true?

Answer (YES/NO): NO